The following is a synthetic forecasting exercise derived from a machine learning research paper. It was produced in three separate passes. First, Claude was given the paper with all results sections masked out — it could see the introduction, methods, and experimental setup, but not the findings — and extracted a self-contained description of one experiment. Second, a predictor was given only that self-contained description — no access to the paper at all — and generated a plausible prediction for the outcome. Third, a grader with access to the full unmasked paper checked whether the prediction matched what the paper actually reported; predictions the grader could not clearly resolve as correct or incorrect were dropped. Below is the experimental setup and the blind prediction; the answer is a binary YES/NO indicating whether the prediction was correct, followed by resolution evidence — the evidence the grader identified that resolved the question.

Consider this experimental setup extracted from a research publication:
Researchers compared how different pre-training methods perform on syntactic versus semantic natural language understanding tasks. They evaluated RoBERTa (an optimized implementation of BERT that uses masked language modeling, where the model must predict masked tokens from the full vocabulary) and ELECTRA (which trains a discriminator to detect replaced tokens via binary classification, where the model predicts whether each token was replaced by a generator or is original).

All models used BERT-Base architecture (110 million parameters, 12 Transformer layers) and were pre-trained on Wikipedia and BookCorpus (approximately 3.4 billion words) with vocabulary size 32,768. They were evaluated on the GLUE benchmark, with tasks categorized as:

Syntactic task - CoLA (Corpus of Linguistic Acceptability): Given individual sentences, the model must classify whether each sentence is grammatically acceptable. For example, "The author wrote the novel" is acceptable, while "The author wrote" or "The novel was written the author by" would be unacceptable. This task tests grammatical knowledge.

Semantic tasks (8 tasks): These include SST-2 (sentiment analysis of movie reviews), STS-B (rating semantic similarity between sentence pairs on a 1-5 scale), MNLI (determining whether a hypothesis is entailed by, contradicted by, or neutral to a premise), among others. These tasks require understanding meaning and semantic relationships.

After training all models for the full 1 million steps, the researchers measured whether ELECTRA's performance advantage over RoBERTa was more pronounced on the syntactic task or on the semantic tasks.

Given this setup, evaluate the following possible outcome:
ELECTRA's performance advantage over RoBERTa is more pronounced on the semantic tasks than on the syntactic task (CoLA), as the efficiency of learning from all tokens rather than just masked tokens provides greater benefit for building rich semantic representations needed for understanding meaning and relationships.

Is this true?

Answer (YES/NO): NO